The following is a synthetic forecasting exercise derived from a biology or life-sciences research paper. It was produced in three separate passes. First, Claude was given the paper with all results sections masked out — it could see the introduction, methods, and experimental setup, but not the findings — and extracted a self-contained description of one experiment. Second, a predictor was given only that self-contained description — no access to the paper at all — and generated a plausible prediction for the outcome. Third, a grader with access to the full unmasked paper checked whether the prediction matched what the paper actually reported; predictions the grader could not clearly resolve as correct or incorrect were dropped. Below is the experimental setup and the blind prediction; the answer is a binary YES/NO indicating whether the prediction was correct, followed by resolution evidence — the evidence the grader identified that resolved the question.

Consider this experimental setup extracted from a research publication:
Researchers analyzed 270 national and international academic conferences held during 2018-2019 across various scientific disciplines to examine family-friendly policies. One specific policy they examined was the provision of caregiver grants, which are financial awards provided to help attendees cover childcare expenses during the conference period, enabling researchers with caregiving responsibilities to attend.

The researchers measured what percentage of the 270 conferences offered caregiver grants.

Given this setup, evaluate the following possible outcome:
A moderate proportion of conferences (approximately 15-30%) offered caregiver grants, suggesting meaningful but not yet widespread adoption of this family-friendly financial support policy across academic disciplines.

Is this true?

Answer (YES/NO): NO